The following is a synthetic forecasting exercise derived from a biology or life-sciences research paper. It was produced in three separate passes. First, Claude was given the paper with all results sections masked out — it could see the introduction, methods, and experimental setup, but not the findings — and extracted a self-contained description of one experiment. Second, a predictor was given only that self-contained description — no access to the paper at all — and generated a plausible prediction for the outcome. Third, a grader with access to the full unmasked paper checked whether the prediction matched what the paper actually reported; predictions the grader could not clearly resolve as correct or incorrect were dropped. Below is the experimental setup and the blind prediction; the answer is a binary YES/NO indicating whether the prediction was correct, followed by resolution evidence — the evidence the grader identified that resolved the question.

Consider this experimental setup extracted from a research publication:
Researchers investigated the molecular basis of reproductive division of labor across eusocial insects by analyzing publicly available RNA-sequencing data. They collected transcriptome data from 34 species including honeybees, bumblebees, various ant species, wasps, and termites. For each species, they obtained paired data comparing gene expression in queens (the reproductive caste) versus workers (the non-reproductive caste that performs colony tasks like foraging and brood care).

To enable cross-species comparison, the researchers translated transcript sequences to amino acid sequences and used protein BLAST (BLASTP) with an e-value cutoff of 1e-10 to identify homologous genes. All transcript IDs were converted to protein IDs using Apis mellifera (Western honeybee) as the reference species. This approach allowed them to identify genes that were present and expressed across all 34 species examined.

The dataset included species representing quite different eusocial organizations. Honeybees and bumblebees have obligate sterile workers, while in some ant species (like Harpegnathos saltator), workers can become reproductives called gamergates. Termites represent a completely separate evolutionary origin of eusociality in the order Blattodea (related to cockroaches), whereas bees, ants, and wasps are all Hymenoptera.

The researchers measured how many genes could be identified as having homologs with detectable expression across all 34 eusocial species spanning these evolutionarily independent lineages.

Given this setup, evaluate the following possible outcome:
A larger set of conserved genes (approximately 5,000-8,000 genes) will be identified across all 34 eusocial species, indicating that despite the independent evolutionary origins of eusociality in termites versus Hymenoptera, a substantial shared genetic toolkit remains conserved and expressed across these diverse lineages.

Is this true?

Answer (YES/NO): NO